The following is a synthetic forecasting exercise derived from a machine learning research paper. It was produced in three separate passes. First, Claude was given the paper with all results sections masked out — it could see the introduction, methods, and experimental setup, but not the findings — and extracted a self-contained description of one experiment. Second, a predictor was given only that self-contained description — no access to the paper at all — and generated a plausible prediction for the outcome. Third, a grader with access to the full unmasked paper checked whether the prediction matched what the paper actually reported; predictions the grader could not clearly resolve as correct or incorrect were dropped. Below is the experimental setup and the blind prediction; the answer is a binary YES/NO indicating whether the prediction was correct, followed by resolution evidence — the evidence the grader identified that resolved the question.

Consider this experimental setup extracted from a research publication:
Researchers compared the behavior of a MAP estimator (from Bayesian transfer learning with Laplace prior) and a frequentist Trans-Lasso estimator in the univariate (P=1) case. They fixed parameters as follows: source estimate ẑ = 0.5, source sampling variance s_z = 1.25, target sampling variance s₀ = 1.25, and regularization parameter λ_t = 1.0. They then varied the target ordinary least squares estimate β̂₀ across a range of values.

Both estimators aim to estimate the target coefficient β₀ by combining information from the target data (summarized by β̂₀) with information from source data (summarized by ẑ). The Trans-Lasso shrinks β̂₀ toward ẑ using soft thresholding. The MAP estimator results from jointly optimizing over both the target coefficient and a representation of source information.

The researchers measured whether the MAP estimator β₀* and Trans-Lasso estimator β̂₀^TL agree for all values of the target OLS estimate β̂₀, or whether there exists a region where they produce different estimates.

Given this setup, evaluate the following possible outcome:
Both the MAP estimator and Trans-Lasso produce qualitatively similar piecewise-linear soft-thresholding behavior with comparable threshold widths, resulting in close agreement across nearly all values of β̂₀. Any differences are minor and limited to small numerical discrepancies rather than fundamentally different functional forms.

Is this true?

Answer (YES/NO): NO